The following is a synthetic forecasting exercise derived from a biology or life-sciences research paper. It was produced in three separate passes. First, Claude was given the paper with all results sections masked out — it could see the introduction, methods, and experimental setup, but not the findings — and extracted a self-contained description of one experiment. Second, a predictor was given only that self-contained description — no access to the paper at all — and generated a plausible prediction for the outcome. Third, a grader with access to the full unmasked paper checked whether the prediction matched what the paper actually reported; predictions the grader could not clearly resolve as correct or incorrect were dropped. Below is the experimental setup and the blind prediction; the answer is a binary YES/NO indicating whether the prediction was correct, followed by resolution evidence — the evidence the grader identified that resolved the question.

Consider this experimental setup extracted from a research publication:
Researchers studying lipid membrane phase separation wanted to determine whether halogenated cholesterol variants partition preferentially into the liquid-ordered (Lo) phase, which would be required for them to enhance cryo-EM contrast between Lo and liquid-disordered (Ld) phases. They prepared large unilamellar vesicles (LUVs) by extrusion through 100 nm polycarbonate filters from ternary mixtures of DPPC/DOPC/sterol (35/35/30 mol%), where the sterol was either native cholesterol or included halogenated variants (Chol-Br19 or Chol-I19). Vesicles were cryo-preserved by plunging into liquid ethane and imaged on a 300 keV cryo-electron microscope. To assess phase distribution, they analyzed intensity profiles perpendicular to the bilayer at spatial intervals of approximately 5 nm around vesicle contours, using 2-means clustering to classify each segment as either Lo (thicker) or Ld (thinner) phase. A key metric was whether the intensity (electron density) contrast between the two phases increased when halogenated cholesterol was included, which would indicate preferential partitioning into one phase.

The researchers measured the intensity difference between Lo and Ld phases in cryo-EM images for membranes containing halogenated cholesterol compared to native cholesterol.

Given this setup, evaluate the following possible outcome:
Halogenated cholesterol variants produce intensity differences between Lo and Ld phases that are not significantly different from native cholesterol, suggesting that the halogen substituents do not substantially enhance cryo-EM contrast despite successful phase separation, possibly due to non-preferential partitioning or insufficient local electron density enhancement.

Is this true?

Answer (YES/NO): YES